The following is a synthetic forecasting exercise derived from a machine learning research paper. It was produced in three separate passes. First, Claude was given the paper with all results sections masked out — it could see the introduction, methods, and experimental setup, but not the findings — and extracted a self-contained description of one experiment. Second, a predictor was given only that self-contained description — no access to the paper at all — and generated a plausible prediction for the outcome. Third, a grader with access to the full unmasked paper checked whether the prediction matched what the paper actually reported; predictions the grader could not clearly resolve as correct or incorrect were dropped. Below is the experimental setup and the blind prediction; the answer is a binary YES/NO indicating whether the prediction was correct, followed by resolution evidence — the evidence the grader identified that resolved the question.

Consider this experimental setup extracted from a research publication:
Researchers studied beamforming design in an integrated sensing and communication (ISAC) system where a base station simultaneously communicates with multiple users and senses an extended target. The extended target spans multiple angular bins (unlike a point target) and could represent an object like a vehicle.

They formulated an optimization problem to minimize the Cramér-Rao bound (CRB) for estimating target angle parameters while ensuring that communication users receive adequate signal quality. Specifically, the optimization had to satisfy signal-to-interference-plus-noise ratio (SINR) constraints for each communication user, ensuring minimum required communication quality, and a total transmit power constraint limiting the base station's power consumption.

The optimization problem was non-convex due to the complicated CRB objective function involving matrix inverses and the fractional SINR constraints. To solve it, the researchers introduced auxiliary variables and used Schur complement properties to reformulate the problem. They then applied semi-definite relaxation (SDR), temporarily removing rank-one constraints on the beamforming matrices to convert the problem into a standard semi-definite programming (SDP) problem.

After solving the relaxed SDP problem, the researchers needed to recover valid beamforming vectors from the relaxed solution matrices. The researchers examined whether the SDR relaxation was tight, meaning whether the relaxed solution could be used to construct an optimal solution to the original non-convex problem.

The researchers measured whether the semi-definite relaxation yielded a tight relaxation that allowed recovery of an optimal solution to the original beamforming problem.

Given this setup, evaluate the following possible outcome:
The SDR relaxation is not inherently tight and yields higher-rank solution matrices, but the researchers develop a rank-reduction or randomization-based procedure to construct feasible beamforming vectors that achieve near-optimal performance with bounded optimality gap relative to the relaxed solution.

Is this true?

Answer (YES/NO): NO